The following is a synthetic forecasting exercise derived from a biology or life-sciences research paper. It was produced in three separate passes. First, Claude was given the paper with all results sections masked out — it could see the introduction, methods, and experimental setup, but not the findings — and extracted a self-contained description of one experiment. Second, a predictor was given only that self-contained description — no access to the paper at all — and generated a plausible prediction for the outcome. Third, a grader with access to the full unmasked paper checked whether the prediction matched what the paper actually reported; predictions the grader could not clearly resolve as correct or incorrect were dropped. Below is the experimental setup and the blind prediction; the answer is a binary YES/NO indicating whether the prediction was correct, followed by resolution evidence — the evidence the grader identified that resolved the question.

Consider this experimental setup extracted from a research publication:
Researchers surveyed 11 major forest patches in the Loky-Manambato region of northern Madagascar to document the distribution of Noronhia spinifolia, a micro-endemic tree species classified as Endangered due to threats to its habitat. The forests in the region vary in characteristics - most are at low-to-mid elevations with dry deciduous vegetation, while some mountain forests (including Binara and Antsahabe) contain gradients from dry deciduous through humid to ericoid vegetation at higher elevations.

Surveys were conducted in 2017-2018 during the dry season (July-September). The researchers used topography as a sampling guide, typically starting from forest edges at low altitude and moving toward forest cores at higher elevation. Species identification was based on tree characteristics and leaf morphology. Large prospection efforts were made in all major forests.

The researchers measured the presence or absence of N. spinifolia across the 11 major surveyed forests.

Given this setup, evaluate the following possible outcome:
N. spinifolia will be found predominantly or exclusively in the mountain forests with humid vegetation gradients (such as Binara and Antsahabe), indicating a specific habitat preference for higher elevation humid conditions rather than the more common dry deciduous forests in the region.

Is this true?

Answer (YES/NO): NO